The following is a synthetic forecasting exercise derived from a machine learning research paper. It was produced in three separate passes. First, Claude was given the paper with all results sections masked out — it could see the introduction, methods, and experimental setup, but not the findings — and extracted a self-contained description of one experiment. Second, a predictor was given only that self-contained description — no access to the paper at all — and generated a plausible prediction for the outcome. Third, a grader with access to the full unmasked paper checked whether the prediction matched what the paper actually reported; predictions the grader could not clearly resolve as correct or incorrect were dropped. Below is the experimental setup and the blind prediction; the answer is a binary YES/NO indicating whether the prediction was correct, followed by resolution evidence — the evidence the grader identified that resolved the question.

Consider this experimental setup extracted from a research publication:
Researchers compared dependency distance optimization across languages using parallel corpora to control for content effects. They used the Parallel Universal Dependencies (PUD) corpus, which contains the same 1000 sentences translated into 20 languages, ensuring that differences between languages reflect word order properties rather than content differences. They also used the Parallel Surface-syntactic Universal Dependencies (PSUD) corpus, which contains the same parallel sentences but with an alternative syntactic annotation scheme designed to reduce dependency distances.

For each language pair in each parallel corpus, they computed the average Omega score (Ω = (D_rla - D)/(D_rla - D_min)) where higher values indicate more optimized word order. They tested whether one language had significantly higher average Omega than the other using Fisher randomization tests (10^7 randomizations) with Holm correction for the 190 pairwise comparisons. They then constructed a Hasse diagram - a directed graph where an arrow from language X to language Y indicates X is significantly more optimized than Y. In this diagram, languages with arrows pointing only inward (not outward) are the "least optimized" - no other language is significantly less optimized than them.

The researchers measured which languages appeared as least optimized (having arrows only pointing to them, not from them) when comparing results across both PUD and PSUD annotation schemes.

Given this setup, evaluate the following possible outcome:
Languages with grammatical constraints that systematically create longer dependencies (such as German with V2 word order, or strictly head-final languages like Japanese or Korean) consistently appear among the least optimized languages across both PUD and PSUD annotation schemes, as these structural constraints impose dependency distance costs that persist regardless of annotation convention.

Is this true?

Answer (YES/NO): NO